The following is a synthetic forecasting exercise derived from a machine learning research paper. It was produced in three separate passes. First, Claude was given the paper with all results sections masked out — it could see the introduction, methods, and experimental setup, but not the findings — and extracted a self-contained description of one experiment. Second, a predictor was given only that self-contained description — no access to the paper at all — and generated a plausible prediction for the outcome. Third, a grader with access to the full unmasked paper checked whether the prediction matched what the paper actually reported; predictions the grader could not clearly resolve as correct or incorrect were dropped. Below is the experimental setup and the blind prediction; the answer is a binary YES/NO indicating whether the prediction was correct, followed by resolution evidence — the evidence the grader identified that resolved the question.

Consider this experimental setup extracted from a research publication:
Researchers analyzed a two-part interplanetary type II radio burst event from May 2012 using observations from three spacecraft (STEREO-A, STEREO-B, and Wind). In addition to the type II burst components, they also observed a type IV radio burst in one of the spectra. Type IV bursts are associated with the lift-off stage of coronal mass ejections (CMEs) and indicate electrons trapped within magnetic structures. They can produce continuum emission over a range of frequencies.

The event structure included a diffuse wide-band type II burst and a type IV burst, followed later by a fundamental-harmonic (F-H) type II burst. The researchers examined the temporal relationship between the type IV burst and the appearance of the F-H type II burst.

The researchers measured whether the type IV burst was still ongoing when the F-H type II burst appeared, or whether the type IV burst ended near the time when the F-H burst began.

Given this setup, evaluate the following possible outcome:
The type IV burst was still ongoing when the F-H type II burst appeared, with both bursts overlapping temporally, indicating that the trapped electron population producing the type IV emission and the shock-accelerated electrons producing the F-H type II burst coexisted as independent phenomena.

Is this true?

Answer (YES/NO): NO